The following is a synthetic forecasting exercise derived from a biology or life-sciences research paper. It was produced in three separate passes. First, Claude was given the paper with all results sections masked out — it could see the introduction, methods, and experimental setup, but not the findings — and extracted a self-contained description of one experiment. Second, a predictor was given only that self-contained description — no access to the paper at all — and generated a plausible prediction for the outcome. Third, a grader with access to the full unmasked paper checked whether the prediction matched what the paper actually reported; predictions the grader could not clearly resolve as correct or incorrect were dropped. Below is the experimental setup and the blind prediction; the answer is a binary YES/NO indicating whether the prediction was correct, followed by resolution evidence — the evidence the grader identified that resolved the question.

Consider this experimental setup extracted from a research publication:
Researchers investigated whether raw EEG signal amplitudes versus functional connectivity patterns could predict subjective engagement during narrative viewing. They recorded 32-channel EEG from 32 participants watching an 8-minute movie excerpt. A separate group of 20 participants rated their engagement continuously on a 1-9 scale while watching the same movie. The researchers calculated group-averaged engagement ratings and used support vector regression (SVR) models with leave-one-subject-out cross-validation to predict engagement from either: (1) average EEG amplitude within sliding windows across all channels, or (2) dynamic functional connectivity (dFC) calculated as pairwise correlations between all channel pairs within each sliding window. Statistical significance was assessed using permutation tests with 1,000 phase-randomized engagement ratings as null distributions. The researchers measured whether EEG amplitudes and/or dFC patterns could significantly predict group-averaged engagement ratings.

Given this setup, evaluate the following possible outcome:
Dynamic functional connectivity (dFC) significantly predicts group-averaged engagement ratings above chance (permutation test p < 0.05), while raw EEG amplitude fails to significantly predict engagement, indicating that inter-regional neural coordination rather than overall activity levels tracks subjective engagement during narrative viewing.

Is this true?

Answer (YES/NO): YES